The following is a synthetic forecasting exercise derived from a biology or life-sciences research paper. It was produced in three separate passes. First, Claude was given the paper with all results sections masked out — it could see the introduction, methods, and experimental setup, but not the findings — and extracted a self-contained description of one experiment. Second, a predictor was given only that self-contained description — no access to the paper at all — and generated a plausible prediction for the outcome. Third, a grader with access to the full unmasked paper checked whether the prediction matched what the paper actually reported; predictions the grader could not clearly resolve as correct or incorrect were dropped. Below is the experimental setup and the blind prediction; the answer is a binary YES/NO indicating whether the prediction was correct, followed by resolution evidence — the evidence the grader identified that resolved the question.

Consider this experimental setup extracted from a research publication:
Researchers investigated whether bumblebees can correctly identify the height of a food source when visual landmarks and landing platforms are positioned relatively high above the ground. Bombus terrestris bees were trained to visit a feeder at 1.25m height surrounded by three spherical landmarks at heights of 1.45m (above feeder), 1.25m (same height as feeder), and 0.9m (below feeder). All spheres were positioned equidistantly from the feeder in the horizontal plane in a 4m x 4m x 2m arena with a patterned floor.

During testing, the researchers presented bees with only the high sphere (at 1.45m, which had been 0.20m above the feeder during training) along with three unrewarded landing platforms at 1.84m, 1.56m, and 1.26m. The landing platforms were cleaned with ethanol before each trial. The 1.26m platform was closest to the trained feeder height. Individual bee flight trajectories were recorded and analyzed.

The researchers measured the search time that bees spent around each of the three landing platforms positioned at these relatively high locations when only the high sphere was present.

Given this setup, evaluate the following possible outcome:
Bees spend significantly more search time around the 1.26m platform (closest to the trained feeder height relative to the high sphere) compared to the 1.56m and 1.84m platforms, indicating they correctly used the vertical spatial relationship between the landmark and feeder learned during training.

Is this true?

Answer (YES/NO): NO